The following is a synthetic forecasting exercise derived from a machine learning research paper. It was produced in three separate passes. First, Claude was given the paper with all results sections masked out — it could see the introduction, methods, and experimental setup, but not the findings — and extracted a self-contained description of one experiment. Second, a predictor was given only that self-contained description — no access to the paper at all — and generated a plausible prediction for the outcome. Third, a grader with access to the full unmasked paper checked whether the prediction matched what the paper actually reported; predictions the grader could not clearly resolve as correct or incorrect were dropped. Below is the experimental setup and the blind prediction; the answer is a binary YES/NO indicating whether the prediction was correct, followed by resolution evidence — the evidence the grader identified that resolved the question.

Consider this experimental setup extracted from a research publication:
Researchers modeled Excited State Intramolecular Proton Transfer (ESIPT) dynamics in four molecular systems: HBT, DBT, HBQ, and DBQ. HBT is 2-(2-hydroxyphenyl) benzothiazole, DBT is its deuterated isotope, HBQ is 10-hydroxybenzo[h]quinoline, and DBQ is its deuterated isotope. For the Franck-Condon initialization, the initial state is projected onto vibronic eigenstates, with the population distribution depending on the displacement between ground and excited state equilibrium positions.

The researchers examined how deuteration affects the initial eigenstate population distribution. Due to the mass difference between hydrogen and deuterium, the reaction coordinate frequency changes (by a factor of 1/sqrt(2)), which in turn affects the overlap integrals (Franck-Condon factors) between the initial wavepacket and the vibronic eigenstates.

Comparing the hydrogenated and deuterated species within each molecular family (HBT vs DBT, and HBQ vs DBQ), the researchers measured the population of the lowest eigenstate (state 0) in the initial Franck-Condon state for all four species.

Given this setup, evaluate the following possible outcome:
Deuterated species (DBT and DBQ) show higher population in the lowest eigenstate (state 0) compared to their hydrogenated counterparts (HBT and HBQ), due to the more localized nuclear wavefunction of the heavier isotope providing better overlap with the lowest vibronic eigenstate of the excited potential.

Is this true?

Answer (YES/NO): NO